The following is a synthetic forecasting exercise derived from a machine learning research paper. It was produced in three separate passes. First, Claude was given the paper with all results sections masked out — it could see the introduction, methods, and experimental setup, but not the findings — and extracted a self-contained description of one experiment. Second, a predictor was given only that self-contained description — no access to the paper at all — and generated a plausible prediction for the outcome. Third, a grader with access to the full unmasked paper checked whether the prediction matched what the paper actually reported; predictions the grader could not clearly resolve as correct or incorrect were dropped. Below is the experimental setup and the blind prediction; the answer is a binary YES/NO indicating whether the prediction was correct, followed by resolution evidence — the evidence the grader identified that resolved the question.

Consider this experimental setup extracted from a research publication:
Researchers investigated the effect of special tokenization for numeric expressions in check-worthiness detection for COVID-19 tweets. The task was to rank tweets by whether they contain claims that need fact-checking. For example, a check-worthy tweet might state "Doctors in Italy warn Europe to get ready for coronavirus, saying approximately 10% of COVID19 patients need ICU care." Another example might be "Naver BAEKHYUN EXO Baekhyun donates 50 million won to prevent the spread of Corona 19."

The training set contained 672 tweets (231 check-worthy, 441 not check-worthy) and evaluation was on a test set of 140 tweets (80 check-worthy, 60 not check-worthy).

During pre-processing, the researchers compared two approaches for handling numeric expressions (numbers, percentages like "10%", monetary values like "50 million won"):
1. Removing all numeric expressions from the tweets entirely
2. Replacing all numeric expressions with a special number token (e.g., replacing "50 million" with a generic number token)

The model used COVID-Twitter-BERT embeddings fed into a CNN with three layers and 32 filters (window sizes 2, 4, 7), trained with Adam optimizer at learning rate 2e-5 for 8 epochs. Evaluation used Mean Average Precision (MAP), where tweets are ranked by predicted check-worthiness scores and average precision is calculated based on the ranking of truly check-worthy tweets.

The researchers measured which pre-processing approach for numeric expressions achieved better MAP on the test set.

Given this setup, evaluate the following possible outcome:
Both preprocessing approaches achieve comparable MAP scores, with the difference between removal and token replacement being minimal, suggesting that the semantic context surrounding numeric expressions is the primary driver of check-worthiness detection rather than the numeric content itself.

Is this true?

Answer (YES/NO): NO